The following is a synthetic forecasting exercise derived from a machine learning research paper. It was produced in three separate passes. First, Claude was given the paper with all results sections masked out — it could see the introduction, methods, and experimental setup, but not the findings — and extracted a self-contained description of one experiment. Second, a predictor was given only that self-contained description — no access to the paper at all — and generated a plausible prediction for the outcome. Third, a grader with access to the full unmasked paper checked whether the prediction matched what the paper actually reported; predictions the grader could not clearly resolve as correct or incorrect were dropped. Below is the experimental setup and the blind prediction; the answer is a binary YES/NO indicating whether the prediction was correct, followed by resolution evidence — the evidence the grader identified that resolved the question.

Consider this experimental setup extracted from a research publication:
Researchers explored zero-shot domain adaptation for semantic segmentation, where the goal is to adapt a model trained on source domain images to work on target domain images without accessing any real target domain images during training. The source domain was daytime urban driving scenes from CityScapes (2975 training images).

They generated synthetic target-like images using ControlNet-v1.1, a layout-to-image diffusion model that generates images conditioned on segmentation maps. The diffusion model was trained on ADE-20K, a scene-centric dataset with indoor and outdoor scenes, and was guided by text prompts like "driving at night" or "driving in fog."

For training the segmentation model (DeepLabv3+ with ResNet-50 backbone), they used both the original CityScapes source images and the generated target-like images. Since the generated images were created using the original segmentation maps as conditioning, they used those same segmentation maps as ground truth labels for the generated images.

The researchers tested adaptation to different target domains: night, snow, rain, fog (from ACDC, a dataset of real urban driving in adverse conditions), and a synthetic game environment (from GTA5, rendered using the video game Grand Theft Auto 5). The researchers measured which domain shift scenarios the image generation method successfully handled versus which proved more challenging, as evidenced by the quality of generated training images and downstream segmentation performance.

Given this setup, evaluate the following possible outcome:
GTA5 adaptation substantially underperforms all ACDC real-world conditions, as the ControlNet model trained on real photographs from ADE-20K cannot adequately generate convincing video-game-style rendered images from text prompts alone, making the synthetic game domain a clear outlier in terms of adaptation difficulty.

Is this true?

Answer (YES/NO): NO